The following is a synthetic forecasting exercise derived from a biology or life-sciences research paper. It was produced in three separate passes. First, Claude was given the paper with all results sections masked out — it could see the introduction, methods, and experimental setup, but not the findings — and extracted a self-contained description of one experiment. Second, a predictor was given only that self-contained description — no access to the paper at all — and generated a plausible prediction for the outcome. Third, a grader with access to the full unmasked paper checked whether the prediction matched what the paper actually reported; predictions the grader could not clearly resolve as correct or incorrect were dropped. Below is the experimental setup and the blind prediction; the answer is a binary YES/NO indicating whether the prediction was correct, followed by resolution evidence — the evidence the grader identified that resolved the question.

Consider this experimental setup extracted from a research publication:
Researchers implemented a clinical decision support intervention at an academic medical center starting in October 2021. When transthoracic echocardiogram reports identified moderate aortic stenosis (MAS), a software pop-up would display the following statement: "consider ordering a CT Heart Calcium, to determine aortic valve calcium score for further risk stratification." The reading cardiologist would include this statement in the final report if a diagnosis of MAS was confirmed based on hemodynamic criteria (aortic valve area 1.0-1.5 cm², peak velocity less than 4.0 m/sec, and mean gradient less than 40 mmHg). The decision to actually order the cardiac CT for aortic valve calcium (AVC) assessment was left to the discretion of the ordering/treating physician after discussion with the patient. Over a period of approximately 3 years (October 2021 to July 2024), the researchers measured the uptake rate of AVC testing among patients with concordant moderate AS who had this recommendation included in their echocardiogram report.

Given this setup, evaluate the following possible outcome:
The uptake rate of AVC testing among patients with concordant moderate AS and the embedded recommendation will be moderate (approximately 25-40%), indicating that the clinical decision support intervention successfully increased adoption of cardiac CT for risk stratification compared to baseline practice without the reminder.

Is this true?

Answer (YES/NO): YES